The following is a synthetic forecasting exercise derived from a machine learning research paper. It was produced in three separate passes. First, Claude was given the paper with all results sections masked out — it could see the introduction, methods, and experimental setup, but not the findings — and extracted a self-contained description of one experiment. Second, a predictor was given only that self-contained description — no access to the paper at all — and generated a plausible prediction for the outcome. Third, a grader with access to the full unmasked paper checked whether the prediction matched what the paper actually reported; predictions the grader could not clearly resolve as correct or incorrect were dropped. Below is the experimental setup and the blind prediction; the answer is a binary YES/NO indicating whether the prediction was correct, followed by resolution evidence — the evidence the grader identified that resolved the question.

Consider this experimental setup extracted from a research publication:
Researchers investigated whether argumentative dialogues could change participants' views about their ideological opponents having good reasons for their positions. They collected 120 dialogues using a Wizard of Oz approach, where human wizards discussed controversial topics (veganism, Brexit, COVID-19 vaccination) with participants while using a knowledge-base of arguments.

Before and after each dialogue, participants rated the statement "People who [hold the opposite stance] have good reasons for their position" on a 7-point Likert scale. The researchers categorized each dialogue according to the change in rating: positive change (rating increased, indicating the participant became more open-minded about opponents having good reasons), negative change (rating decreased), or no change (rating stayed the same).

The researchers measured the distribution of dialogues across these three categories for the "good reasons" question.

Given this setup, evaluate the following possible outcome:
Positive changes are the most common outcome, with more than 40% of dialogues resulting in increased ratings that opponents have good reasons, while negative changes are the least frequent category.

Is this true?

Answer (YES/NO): NO